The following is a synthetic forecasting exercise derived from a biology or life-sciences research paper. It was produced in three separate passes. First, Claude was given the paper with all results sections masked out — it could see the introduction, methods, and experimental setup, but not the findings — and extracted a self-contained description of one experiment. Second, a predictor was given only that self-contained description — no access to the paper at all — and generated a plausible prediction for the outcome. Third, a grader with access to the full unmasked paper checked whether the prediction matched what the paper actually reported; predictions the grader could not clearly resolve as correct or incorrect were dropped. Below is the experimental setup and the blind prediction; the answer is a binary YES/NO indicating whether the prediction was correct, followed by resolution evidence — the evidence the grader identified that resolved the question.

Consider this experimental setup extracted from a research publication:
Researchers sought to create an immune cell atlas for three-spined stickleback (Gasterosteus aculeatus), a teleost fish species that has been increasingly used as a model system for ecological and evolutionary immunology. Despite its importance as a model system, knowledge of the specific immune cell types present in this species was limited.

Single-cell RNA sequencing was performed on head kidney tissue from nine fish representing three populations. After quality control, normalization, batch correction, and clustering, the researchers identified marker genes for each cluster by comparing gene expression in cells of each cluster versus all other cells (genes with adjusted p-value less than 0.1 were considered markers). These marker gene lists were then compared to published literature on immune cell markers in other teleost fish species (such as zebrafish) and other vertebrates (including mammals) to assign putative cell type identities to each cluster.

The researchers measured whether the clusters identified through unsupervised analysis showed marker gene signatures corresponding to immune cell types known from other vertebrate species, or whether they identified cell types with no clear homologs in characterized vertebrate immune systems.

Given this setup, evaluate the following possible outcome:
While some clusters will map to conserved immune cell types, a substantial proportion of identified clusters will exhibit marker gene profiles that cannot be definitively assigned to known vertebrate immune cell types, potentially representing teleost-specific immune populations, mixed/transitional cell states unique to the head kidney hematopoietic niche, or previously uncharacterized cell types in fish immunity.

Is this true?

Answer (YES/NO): NO